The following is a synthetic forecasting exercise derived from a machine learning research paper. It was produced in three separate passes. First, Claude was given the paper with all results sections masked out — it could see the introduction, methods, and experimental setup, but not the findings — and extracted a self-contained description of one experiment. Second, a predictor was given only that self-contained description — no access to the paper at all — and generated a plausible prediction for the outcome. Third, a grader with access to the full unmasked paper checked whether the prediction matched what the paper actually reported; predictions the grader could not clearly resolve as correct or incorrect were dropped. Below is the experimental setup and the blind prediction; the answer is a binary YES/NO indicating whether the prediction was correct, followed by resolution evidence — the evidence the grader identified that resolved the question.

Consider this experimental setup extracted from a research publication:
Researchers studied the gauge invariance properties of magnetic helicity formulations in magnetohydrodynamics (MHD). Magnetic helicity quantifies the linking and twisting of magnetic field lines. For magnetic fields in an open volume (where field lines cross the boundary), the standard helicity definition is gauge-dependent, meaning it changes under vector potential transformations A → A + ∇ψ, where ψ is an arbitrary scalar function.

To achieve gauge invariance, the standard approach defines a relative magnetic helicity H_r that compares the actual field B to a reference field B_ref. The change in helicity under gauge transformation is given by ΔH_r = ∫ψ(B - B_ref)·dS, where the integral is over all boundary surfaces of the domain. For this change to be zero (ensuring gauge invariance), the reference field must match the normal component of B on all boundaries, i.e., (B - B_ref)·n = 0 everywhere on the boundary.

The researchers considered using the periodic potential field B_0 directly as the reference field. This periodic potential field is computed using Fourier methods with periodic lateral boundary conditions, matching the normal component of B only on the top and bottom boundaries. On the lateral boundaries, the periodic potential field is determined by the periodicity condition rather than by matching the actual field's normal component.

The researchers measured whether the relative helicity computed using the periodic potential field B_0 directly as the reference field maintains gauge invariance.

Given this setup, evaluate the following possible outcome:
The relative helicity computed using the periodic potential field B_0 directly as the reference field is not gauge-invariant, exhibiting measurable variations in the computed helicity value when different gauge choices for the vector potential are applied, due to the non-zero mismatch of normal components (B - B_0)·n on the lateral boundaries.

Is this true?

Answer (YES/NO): YES